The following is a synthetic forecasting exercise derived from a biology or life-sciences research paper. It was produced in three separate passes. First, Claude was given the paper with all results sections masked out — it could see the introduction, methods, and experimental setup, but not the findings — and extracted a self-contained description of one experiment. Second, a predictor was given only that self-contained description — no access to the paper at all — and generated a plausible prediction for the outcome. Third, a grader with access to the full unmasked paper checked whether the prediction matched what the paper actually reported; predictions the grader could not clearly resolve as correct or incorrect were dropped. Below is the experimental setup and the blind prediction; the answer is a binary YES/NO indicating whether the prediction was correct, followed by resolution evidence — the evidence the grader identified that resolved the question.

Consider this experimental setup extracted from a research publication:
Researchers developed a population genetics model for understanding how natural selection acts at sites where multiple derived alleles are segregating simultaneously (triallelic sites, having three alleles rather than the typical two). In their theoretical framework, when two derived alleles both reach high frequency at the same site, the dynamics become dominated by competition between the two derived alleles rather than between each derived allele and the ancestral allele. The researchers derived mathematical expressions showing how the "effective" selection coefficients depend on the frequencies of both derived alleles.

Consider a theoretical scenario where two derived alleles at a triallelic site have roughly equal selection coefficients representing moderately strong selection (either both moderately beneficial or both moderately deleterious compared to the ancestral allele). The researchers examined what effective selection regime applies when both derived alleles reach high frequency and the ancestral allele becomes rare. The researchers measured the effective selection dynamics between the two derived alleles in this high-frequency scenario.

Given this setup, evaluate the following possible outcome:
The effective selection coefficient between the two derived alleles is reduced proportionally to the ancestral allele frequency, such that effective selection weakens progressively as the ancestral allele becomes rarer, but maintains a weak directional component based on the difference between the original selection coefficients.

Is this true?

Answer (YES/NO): NO